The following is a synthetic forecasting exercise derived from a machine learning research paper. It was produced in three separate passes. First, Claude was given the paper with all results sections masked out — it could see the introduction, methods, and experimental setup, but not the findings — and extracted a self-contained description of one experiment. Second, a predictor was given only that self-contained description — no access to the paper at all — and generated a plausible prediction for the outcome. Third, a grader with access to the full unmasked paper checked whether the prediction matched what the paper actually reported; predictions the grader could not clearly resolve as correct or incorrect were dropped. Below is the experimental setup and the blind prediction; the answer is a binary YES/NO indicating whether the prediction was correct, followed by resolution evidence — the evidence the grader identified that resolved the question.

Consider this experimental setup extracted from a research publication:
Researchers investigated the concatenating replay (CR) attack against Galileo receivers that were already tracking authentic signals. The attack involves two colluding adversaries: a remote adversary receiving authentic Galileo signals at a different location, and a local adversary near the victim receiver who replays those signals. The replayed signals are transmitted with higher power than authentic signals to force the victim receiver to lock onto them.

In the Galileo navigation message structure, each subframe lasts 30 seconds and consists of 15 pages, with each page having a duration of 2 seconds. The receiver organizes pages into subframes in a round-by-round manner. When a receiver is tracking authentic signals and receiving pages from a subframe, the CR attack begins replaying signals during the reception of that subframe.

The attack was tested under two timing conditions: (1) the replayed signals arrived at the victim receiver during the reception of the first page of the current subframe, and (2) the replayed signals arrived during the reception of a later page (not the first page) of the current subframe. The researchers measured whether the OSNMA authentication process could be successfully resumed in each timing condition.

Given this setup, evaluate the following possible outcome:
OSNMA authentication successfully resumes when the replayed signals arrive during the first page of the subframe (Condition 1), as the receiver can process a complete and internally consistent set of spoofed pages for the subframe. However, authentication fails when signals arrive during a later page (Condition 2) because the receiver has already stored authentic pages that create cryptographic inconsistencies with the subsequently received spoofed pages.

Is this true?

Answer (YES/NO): YES